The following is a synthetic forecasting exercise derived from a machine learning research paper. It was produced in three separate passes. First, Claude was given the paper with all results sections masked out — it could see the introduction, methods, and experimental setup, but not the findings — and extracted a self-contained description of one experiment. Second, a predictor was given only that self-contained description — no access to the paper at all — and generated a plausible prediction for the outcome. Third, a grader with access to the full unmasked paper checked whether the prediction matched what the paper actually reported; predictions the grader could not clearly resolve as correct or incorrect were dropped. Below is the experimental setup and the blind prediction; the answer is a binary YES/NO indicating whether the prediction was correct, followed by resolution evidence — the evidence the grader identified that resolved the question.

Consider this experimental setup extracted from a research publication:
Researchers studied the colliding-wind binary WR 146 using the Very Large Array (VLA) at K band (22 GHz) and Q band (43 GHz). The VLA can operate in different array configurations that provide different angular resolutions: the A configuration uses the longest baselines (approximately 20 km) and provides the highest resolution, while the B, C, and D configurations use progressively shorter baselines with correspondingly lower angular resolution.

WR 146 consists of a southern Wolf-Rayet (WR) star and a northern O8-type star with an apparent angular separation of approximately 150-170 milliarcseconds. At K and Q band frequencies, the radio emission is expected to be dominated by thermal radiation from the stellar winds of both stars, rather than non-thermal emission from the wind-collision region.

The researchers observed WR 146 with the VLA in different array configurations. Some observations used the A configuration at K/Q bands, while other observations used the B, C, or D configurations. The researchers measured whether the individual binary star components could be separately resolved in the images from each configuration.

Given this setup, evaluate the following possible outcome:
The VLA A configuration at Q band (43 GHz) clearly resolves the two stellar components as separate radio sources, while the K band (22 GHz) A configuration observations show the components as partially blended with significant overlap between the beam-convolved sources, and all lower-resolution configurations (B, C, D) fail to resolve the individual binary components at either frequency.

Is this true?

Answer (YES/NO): NO